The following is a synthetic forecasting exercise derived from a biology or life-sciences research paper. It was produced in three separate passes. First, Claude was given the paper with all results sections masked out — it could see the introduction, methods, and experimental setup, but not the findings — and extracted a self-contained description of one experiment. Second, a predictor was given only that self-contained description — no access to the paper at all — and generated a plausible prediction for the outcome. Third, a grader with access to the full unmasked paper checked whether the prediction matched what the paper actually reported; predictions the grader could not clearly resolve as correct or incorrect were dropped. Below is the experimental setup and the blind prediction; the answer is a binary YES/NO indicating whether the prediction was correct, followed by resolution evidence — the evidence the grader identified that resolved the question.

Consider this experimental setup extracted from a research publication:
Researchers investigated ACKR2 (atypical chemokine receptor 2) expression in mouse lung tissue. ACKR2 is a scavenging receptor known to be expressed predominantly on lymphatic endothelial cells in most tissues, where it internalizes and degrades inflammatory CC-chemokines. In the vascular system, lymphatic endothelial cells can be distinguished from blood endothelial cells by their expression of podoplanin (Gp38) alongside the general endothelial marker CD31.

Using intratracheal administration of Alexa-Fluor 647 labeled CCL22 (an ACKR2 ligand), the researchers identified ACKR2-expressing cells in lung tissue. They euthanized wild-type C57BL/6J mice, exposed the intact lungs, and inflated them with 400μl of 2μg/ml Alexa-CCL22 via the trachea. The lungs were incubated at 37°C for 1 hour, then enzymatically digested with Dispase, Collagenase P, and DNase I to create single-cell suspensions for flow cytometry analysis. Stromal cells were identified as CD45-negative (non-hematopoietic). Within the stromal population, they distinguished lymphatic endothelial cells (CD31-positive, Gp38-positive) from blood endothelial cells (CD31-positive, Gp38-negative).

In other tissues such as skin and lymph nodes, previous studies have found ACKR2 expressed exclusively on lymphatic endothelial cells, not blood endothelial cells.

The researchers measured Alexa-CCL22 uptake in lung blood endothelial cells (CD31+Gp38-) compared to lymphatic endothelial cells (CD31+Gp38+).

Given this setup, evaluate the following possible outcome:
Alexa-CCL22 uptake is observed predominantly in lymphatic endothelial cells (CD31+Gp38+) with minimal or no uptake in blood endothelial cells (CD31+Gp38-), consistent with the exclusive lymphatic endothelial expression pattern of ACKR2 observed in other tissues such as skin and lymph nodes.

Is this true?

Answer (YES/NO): NO